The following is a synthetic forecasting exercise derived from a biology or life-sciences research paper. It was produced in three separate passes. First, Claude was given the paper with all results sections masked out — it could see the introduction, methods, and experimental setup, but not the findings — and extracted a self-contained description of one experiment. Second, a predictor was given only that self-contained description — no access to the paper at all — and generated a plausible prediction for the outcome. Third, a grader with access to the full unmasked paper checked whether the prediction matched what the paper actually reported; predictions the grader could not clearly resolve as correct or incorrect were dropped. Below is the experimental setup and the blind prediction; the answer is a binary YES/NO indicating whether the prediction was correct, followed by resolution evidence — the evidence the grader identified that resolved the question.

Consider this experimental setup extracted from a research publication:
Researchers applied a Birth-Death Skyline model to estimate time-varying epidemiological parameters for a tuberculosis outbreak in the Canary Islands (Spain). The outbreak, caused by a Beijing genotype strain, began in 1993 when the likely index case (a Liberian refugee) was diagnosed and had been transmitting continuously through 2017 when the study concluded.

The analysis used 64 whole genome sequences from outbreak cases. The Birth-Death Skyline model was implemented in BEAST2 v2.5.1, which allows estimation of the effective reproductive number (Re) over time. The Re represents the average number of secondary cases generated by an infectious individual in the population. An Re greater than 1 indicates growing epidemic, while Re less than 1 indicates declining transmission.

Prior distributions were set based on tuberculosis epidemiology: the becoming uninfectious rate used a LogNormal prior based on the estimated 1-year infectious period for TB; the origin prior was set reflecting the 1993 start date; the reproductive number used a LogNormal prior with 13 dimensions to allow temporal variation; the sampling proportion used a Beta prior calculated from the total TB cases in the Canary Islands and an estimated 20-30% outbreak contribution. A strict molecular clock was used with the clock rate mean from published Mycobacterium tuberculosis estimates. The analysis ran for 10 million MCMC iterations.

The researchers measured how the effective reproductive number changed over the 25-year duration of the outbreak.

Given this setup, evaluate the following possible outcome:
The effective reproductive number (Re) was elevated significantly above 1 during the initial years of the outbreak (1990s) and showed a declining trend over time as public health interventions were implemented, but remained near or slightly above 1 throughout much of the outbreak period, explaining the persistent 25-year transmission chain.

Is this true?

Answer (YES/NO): NO